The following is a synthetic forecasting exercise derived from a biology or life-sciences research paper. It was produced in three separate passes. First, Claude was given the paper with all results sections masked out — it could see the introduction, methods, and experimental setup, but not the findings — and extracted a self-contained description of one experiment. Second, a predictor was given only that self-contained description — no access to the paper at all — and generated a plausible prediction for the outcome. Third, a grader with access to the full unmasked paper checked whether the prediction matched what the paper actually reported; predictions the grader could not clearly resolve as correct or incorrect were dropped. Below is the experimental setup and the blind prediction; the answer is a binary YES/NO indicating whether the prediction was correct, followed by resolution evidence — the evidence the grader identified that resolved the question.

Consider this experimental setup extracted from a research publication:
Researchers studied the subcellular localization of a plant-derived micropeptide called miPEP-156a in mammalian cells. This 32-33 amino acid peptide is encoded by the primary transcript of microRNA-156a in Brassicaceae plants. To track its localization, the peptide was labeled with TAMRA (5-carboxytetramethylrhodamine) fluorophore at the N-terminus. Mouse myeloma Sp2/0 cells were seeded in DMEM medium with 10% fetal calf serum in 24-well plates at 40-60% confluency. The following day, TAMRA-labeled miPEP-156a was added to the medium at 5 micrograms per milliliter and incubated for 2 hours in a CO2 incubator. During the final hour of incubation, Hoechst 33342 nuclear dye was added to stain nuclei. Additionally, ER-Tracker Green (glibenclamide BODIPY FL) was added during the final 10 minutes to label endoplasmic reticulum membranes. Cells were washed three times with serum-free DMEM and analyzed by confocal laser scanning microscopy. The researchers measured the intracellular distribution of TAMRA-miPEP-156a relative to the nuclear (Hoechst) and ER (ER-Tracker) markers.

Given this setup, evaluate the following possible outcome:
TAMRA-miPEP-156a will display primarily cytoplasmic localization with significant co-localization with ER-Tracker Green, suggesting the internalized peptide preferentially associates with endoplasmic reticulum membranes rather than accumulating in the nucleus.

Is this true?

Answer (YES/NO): NO